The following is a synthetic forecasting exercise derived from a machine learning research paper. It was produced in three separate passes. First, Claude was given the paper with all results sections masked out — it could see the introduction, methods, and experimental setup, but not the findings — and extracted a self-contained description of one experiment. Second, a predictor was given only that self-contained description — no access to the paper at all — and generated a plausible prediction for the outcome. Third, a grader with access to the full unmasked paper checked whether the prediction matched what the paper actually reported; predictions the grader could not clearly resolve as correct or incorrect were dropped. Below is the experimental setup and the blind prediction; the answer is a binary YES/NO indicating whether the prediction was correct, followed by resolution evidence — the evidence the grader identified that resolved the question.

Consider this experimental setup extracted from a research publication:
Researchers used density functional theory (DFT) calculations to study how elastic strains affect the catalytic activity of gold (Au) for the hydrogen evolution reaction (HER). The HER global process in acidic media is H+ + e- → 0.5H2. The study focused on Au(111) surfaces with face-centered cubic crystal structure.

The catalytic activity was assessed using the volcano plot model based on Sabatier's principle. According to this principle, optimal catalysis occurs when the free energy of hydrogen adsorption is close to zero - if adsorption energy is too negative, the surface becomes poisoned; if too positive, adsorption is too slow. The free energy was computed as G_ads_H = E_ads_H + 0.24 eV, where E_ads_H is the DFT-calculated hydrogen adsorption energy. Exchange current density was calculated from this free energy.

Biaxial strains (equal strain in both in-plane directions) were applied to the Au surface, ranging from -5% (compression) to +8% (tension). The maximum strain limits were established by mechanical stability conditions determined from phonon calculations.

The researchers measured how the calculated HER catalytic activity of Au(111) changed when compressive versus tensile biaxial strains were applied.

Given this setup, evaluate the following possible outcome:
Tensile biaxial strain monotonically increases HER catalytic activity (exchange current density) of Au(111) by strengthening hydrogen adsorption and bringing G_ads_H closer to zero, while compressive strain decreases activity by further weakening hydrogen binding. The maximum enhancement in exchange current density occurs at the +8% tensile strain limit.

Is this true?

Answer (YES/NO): YES